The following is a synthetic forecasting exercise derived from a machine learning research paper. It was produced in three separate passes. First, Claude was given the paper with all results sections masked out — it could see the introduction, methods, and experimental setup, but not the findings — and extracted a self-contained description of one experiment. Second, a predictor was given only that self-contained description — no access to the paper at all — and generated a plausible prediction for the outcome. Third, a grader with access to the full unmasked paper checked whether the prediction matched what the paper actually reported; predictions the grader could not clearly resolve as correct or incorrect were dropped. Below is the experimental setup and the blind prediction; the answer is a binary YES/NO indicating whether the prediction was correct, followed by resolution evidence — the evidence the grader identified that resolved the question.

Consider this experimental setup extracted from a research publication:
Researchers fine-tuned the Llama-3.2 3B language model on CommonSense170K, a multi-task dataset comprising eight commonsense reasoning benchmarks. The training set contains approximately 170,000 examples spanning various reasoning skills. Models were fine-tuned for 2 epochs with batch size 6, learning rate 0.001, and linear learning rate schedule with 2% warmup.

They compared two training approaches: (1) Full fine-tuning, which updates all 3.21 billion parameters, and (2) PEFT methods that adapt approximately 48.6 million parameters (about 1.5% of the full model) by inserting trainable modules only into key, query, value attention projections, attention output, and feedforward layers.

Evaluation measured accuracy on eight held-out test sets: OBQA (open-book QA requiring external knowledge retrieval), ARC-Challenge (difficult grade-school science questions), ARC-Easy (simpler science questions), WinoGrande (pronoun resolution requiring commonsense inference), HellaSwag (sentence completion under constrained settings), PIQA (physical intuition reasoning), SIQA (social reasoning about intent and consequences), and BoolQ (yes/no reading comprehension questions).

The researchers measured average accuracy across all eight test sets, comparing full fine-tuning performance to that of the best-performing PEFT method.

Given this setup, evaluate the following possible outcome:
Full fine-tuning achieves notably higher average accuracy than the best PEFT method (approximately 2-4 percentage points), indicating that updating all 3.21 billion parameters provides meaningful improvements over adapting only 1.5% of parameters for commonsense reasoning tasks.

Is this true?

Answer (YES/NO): NO